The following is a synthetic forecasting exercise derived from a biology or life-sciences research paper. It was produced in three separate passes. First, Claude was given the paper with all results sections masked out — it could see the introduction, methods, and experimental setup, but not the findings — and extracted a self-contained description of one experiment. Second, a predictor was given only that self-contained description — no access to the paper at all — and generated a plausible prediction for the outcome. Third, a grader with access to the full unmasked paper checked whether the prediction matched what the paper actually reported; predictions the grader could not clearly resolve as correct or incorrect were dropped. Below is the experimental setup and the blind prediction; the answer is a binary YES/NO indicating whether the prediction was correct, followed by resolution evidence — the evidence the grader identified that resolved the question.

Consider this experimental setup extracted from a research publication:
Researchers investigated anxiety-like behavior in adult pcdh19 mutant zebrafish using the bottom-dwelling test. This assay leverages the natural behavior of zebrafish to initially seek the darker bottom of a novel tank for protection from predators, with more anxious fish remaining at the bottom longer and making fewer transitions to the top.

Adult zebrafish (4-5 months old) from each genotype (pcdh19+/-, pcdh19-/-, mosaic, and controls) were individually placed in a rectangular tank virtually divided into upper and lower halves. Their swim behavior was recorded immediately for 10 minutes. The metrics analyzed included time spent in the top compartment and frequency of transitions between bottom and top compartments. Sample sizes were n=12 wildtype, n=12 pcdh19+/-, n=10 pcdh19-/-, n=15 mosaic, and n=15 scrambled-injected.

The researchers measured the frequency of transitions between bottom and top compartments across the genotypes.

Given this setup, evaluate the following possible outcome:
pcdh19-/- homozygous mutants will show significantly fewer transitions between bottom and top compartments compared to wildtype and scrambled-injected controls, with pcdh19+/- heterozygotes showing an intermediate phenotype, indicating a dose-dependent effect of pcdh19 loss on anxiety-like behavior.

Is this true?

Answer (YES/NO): NO